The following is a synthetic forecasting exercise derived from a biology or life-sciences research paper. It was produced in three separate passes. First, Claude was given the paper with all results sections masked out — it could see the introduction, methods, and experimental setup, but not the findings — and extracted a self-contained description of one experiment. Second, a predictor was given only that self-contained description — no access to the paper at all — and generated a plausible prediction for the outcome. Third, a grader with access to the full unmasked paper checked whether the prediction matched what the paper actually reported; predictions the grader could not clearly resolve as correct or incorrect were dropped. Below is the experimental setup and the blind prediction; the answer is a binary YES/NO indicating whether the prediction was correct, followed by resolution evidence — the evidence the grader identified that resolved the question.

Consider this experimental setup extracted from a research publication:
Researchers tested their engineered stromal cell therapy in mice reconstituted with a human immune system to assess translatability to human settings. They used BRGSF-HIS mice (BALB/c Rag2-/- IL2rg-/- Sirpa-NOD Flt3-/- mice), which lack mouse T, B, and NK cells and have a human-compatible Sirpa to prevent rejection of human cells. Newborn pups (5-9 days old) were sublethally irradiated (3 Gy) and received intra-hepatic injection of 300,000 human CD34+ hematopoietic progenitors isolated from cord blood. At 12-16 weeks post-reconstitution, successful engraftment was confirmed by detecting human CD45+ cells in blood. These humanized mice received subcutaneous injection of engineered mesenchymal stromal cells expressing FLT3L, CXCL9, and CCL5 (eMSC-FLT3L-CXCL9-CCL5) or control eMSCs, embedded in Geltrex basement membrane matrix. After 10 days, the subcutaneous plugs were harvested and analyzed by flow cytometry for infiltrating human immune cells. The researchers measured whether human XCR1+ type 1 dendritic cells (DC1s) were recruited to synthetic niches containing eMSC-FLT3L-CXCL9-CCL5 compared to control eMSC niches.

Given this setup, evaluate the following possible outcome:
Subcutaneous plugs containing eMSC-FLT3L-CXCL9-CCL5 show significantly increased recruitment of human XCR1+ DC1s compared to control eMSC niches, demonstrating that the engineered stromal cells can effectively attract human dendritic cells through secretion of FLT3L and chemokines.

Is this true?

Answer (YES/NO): YES